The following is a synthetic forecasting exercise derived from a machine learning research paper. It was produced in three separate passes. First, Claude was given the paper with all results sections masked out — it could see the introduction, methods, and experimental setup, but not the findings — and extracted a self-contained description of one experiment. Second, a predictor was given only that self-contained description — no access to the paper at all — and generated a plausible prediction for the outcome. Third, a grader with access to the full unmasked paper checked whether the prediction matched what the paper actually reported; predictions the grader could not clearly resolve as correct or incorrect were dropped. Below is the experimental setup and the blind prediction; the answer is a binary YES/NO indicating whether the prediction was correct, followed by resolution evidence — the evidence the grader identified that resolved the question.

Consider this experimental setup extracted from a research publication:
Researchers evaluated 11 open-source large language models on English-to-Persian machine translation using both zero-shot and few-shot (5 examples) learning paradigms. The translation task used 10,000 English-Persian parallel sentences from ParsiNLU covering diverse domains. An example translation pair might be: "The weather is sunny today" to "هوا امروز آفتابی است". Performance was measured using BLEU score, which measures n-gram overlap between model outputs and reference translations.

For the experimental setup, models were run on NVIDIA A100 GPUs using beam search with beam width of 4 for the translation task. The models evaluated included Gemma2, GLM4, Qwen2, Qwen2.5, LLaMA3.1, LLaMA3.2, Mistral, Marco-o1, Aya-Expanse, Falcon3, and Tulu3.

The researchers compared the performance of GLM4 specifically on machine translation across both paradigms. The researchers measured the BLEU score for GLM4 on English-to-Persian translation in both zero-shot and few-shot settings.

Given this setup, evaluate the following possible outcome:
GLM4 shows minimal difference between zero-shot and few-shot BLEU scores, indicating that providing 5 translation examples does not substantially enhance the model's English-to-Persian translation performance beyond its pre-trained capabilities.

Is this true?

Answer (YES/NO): YES